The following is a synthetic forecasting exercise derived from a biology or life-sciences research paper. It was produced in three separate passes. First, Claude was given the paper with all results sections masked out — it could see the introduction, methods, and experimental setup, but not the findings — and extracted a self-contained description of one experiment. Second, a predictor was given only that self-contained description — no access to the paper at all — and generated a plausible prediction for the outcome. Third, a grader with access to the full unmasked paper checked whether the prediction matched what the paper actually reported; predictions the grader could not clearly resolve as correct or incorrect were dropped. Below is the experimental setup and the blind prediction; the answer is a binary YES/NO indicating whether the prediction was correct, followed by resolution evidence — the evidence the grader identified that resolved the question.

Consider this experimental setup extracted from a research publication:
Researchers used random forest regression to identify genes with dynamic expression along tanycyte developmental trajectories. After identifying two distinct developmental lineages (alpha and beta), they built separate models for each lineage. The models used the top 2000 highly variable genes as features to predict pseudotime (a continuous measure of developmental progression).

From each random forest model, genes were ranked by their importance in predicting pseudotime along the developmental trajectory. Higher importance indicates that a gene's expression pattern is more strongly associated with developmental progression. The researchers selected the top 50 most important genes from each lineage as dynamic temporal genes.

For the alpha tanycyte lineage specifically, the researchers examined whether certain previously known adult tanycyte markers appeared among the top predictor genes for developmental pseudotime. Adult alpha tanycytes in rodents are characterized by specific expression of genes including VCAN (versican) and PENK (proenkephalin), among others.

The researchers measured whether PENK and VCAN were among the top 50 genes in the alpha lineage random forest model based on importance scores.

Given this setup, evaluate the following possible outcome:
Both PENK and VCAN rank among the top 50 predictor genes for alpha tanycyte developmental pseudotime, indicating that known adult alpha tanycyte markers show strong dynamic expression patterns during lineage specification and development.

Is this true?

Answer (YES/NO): NO